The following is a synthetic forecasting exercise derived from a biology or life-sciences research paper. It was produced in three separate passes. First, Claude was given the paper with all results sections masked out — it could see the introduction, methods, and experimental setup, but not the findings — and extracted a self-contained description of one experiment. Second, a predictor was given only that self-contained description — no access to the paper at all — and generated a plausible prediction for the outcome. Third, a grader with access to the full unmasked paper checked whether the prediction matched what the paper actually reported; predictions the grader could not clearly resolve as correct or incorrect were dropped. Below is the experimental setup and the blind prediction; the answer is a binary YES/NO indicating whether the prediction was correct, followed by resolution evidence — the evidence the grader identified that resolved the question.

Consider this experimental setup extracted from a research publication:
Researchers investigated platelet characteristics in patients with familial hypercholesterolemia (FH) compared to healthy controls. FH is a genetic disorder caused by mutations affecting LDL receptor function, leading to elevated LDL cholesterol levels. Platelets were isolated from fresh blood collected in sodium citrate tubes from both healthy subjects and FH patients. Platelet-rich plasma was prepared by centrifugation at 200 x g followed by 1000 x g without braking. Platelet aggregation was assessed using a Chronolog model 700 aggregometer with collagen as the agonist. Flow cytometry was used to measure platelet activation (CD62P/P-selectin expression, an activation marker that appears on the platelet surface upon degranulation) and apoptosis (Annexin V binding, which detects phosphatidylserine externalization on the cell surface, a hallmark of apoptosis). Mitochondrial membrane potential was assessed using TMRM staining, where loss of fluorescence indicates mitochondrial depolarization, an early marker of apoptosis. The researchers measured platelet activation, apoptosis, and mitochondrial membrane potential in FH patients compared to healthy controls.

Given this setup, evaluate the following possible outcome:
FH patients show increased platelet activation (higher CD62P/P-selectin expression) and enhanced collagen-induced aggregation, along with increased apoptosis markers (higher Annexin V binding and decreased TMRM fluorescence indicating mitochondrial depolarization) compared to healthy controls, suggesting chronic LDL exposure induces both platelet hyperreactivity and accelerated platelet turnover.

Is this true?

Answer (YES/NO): YES